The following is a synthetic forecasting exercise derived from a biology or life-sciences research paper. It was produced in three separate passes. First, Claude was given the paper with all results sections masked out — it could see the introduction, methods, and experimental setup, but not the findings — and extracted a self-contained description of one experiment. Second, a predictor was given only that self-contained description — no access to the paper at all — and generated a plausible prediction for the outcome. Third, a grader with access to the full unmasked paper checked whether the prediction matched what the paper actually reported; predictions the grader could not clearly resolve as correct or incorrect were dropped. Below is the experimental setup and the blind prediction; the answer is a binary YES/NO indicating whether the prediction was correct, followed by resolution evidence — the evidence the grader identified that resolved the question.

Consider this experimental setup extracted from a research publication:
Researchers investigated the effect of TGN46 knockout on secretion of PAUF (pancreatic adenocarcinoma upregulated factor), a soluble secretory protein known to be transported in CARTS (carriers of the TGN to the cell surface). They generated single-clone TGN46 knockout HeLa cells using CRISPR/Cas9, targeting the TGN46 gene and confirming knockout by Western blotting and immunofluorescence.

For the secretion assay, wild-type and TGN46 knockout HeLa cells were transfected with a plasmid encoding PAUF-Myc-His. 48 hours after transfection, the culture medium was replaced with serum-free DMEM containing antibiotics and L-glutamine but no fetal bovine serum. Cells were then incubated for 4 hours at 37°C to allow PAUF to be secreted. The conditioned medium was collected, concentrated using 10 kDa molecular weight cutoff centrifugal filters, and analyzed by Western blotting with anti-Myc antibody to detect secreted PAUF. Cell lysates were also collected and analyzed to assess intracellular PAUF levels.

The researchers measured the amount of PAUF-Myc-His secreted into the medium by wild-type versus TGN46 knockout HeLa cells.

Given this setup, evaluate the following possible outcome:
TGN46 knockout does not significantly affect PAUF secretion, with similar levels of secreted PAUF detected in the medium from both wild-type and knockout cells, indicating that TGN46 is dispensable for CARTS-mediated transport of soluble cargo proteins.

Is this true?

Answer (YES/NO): NO